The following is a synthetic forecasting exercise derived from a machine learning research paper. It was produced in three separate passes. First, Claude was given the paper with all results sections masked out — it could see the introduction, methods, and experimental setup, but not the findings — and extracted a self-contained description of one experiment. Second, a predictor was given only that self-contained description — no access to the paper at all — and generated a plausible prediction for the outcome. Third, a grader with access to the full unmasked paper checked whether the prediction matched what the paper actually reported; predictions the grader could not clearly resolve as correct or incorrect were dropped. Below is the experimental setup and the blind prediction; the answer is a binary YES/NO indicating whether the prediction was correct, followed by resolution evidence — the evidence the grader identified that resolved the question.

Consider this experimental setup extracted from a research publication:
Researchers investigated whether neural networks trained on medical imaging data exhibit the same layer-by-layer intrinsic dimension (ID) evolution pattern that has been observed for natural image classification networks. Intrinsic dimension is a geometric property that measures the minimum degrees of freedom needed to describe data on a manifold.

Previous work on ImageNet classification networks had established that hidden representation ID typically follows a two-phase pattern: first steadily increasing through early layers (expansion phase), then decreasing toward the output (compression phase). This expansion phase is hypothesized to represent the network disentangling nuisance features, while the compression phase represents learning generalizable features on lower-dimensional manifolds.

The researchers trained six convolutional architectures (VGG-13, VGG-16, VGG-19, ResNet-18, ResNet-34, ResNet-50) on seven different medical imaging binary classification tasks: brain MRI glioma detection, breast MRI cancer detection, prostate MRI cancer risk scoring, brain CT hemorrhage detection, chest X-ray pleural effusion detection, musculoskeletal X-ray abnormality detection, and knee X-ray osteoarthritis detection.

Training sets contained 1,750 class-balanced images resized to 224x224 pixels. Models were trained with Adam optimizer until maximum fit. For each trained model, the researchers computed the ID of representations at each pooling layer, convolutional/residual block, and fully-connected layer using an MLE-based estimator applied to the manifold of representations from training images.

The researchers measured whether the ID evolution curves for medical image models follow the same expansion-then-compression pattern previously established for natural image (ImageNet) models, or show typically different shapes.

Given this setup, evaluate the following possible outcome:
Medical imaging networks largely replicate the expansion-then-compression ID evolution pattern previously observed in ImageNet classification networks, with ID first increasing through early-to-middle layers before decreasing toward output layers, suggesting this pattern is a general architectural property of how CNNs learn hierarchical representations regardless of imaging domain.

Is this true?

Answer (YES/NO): NO